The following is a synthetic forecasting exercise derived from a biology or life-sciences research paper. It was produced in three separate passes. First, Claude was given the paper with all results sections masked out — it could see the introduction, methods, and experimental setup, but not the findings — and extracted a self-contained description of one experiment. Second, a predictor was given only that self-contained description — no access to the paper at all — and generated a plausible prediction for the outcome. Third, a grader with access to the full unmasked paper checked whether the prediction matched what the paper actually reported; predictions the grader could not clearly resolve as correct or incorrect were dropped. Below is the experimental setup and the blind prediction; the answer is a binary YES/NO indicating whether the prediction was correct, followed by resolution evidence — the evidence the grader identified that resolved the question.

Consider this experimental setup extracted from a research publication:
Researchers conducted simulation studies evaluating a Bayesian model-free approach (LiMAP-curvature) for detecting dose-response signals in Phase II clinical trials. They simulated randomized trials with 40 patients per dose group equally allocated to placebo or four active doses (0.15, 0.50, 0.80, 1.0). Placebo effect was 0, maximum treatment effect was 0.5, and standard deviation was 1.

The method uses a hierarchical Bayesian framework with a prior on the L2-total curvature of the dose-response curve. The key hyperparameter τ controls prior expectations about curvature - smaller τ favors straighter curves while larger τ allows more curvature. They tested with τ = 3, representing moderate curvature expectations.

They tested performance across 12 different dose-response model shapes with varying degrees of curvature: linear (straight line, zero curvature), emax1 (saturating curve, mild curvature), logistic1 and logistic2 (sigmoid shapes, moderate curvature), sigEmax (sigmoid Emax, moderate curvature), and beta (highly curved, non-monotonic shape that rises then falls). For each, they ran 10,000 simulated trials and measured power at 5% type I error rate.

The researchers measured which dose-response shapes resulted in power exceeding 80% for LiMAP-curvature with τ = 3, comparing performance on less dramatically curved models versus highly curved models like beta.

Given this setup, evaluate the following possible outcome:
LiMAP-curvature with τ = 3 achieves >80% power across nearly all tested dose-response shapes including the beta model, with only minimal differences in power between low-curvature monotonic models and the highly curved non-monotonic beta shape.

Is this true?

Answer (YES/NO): NO